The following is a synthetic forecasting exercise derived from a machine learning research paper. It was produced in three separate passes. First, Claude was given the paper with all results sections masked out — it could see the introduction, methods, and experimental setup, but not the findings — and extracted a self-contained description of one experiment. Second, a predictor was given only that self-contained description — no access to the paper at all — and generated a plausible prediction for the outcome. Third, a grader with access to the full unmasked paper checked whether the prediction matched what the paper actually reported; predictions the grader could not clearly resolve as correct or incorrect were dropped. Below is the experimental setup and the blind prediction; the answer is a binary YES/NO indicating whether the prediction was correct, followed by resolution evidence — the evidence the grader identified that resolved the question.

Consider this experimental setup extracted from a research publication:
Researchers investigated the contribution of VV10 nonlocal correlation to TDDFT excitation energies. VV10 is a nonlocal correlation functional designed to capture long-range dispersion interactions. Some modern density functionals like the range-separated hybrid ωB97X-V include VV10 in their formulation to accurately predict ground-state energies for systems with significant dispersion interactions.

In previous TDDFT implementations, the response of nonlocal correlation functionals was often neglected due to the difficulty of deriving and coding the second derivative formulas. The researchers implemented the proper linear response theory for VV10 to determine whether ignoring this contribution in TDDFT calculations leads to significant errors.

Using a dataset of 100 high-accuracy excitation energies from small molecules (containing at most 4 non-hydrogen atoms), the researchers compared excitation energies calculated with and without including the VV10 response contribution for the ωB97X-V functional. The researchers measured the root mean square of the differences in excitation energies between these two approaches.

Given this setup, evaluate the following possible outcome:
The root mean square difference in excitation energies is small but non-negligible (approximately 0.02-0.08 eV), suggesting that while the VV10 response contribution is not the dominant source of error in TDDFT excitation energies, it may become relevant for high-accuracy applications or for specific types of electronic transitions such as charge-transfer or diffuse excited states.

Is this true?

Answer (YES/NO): NO